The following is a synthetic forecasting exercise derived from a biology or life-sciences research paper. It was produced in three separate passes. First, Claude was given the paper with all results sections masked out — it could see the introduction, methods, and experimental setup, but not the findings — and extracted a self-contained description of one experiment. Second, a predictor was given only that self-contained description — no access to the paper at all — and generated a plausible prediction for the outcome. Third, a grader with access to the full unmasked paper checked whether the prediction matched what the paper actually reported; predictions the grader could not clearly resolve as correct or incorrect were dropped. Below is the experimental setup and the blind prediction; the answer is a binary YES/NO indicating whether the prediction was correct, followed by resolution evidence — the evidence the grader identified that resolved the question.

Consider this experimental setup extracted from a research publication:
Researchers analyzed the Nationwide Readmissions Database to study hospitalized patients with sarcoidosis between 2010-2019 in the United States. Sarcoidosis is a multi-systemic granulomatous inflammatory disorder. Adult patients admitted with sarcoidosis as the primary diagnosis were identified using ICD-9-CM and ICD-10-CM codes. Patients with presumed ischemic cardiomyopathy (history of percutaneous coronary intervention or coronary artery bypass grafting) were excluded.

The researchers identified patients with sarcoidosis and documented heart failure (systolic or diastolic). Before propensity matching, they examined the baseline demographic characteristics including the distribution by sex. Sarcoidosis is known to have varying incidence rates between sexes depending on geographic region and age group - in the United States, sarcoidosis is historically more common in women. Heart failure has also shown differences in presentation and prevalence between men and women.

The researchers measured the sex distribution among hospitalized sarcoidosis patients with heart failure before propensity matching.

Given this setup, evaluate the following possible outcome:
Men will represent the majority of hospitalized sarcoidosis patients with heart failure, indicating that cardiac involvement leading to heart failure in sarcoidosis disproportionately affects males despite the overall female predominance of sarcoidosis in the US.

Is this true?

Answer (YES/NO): NO